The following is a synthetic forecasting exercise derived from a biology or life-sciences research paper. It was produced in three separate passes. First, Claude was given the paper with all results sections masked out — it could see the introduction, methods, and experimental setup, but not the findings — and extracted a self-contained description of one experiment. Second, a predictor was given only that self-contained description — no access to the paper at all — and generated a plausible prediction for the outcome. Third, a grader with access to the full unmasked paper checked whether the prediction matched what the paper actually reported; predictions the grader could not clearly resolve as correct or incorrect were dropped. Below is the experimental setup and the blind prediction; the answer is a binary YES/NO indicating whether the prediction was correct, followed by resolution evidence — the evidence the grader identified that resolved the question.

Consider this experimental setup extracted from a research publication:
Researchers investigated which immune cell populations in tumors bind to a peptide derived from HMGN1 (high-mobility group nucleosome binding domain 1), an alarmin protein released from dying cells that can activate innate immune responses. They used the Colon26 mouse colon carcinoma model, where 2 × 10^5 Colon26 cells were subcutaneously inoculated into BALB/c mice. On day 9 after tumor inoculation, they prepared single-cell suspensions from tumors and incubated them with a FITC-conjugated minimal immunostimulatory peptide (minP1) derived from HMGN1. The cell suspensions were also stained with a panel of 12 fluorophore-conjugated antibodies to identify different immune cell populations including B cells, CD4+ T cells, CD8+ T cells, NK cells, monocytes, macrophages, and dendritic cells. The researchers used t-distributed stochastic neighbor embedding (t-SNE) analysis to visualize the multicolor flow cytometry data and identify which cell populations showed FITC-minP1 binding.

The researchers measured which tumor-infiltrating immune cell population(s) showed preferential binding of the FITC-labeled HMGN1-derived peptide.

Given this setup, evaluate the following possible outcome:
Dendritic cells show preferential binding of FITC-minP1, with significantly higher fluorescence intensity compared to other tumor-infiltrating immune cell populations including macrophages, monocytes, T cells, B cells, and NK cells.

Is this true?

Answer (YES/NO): NO